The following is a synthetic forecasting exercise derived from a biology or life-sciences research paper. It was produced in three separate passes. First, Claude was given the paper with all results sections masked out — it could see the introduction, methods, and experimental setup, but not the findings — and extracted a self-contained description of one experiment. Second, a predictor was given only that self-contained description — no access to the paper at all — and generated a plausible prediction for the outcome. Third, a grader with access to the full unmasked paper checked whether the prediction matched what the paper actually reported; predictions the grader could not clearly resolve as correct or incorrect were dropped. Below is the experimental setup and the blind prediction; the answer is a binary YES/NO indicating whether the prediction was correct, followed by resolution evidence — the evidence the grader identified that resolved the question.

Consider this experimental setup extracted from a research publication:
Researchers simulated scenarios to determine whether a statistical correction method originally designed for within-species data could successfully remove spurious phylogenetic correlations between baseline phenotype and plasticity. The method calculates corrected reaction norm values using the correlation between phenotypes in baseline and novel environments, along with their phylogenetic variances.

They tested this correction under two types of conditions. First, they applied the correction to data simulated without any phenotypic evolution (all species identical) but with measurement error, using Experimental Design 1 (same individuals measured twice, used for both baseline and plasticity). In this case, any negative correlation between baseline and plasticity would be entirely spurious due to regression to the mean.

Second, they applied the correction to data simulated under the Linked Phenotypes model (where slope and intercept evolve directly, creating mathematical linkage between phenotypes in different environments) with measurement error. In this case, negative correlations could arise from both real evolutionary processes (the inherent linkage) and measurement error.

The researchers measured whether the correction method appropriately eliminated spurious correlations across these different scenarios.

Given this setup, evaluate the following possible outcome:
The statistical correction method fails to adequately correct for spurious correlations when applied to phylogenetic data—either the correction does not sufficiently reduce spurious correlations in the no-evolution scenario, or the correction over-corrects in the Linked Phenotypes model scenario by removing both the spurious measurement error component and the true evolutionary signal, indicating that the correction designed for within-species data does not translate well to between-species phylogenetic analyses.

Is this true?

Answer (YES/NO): NO